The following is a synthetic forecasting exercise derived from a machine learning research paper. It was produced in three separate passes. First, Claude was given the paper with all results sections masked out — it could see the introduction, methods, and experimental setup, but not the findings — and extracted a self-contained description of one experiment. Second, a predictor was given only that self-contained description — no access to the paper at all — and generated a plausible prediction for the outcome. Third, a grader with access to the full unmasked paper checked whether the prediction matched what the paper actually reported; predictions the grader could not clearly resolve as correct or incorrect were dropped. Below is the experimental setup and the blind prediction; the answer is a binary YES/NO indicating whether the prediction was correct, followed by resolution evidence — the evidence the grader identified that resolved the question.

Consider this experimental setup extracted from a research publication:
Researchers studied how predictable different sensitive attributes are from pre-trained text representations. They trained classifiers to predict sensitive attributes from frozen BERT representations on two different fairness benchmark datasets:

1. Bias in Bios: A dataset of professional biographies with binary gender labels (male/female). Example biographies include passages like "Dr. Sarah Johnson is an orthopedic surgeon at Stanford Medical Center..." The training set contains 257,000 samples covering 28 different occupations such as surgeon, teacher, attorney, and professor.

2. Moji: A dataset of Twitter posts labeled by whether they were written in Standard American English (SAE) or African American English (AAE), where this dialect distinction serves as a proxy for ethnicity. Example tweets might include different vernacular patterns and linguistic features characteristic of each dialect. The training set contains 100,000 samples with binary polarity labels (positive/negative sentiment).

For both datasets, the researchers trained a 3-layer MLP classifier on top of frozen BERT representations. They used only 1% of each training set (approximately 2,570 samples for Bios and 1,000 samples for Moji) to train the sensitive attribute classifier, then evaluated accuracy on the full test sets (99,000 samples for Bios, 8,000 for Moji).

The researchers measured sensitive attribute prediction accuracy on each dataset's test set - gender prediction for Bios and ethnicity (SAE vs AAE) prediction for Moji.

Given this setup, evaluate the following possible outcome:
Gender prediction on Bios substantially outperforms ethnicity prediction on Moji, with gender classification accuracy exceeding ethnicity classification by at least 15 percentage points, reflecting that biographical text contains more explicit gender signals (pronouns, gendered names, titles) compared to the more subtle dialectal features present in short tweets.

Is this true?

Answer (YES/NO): NO